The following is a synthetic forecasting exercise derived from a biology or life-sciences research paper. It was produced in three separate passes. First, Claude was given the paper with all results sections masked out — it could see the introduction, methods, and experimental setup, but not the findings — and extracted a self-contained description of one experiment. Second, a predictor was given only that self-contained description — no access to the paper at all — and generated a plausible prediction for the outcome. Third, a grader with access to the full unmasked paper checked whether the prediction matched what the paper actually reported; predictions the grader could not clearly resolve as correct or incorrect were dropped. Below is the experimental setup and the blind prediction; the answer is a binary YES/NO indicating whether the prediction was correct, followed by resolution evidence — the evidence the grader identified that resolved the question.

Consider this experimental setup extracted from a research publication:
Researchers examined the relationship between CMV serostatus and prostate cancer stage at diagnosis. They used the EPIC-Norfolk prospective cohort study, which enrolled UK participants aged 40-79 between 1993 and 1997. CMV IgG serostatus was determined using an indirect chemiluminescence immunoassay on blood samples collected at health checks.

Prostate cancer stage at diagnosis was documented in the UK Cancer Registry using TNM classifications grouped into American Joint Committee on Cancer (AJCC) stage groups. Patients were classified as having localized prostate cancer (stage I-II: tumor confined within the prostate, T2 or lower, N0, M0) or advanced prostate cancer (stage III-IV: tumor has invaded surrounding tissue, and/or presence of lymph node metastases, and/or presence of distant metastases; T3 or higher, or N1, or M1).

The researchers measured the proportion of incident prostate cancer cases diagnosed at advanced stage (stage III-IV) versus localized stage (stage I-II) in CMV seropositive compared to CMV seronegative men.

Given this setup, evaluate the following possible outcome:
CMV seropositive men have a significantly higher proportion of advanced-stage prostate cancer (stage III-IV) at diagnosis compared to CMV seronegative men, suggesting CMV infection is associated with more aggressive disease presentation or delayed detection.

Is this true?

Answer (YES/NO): NO